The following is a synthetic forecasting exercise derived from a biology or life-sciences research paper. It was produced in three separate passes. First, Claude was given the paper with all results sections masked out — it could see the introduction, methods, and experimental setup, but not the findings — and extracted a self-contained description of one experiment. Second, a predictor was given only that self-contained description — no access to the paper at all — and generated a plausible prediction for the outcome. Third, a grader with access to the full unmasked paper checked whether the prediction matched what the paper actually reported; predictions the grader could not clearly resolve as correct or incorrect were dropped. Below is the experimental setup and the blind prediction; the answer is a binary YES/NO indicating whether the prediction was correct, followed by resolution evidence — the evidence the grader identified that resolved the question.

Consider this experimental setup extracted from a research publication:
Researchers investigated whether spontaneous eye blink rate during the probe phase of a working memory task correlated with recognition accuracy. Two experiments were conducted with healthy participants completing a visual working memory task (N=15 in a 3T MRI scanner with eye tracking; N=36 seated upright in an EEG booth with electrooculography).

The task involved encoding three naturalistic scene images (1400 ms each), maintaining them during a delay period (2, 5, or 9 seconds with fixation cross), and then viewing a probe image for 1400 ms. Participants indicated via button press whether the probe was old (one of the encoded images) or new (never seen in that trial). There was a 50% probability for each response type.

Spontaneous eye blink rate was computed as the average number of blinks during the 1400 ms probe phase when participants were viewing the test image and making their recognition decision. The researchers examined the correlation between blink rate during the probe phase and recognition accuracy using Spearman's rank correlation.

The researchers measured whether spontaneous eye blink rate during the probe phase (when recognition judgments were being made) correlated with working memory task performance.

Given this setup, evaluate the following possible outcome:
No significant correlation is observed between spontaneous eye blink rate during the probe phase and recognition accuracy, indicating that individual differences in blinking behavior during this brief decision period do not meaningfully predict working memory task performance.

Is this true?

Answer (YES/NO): YES